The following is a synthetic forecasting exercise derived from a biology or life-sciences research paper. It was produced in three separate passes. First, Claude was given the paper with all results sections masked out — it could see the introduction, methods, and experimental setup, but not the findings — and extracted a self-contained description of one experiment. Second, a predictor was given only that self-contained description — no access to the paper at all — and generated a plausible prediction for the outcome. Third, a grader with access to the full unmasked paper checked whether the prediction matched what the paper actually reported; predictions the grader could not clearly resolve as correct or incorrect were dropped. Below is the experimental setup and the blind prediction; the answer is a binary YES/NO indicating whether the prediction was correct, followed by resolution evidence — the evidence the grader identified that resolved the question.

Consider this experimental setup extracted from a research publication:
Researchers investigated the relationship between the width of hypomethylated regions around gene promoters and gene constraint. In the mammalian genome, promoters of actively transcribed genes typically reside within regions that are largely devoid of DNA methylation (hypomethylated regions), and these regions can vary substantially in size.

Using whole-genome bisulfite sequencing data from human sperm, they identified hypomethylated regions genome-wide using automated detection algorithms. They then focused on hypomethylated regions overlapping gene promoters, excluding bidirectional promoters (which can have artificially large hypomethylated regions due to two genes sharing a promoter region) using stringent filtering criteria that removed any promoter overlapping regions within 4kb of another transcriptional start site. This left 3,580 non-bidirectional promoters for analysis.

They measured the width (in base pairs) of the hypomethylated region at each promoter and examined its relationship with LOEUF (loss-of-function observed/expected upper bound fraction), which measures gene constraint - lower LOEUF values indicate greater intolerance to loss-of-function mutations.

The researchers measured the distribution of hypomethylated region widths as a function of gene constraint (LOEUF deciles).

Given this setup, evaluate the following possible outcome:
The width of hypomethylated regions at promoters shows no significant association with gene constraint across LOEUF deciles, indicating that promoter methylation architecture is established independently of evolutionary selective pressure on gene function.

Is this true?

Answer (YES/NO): NO